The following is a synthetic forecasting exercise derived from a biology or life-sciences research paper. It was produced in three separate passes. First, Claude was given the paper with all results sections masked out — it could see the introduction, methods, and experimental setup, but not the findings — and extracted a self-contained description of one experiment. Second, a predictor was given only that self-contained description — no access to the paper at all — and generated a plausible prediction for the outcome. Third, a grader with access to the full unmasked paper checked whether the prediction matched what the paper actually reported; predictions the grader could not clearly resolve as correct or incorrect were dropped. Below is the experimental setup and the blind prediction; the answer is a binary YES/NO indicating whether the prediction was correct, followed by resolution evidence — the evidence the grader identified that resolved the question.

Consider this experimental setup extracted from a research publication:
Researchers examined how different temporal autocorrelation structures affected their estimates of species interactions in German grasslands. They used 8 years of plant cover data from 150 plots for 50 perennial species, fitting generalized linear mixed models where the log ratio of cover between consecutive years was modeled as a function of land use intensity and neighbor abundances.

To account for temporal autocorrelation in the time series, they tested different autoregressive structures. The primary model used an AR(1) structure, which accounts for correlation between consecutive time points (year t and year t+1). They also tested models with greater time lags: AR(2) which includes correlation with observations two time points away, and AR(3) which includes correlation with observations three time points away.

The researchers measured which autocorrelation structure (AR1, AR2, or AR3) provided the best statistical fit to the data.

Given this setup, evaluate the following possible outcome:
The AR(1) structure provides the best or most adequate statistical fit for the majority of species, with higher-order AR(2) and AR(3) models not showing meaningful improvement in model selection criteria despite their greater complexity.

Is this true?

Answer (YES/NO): YES